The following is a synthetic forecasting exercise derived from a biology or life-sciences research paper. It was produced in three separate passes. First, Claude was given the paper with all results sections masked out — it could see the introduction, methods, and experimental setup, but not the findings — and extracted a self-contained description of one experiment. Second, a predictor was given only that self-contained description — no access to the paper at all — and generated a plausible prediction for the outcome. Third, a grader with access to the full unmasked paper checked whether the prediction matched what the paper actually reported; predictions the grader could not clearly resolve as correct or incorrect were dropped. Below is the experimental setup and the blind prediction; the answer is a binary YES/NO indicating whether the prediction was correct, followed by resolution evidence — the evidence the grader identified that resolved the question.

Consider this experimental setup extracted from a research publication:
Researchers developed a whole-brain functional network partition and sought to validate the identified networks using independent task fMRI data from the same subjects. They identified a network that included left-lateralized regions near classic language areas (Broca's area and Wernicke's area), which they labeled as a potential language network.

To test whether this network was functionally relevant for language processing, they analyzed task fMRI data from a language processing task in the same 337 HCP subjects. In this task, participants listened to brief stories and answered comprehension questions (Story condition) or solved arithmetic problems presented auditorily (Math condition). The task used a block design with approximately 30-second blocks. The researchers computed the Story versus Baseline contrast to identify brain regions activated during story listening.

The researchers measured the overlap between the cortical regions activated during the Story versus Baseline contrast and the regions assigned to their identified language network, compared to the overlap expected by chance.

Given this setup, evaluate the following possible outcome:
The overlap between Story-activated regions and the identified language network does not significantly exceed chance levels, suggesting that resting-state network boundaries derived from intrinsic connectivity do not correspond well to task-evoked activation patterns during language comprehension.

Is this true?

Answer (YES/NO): NO